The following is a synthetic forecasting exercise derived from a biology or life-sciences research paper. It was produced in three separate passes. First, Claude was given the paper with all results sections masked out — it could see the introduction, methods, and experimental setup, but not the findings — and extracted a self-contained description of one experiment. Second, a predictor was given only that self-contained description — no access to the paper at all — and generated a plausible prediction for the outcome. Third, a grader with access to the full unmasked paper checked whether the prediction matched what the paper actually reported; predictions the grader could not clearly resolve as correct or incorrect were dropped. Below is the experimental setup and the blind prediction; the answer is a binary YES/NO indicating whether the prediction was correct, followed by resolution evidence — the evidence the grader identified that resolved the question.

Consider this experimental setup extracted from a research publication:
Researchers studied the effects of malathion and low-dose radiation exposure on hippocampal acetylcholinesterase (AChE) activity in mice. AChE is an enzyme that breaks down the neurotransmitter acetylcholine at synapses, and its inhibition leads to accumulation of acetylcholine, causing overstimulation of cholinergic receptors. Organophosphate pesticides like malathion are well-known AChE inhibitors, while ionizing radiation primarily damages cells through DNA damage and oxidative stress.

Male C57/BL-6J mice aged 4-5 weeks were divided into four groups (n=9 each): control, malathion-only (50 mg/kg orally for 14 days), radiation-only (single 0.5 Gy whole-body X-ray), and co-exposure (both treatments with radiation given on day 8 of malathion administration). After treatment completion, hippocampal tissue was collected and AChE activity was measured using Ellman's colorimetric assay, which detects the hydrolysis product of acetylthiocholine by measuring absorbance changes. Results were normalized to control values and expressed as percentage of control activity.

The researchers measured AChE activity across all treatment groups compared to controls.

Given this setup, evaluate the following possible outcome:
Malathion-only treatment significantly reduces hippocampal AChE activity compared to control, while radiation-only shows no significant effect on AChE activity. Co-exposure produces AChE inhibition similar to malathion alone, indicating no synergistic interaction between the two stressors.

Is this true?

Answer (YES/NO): NO